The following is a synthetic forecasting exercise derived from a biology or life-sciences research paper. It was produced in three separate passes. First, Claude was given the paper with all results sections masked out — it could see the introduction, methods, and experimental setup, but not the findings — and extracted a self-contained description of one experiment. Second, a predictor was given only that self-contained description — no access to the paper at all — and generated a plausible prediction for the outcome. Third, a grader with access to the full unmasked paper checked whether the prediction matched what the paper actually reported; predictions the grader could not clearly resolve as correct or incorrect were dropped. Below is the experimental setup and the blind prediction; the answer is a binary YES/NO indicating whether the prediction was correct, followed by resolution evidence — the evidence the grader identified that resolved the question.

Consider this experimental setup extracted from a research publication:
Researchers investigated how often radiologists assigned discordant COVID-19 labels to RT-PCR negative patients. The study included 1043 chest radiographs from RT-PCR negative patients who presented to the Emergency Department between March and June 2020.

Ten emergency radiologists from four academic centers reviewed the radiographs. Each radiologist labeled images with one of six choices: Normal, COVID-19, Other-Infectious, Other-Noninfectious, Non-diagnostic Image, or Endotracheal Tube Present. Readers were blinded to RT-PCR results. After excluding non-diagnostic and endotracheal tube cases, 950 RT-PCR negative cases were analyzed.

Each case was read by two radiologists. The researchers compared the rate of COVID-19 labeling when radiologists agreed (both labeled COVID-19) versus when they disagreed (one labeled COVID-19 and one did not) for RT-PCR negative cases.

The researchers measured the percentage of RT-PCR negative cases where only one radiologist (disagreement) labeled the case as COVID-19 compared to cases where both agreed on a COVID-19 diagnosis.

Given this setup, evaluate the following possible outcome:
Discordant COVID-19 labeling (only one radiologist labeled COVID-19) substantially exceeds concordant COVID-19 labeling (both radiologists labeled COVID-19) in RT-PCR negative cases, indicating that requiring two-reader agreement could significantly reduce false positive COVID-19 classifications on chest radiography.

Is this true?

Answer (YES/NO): YES